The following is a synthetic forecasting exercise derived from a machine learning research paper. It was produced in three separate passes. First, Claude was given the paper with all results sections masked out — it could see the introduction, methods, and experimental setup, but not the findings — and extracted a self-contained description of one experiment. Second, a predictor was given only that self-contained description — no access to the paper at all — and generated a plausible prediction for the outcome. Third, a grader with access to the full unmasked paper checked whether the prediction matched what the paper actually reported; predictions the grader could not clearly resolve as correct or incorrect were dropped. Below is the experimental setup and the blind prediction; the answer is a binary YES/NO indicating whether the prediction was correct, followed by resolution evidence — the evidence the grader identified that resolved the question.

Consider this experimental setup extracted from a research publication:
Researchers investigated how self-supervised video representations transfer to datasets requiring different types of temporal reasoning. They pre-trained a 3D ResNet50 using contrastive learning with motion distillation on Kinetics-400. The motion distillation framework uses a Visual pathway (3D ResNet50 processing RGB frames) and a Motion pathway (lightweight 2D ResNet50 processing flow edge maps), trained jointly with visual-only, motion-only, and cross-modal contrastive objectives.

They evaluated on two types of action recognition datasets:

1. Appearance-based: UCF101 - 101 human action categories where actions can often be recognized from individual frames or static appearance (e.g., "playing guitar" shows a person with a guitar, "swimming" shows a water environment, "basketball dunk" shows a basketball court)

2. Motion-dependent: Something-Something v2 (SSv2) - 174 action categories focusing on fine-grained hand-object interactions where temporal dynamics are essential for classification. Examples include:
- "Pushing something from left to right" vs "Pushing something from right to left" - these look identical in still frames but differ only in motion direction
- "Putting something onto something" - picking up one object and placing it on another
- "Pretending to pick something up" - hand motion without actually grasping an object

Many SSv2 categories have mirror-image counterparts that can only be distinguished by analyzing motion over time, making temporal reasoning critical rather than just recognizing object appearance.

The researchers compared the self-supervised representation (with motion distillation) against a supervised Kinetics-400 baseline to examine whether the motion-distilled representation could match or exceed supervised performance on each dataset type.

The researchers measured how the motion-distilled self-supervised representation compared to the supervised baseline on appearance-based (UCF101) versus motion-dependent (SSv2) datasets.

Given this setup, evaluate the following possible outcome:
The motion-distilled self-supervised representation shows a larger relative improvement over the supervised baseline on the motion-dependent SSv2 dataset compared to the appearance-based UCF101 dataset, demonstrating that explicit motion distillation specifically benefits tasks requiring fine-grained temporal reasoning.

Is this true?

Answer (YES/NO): YES